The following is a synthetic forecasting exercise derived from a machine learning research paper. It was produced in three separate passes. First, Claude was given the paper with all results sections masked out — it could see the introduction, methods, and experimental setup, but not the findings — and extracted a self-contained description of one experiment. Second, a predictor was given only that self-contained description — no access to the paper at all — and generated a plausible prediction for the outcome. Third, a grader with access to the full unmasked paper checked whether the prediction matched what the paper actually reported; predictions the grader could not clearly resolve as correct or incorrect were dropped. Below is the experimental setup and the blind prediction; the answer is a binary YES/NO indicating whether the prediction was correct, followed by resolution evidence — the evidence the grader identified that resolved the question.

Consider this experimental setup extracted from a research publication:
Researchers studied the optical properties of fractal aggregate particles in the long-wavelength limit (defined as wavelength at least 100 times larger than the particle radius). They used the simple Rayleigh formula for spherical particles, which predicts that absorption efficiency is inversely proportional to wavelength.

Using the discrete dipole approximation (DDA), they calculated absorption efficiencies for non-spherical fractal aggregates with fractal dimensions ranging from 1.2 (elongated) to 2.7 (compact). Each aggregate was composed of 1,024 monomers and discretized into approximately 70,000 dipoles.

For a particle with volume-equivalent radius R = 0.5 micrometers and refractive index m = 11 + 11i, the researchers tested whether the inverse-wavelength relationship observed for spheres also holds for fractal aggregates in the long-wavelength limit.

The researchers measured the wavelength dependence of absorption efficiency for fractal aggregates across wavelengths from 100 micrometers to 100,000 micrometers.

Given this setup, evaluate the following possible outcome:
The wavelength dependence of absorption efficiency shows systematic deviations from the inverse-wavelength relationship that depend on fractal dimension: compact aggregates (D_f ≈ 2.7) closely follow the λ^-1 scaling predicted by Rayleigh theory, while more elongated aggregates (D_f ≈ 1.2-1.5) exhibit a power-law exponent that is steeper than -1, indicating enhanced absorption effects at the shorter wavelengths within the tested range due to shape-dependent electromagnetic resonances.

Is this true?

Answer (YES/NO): NO